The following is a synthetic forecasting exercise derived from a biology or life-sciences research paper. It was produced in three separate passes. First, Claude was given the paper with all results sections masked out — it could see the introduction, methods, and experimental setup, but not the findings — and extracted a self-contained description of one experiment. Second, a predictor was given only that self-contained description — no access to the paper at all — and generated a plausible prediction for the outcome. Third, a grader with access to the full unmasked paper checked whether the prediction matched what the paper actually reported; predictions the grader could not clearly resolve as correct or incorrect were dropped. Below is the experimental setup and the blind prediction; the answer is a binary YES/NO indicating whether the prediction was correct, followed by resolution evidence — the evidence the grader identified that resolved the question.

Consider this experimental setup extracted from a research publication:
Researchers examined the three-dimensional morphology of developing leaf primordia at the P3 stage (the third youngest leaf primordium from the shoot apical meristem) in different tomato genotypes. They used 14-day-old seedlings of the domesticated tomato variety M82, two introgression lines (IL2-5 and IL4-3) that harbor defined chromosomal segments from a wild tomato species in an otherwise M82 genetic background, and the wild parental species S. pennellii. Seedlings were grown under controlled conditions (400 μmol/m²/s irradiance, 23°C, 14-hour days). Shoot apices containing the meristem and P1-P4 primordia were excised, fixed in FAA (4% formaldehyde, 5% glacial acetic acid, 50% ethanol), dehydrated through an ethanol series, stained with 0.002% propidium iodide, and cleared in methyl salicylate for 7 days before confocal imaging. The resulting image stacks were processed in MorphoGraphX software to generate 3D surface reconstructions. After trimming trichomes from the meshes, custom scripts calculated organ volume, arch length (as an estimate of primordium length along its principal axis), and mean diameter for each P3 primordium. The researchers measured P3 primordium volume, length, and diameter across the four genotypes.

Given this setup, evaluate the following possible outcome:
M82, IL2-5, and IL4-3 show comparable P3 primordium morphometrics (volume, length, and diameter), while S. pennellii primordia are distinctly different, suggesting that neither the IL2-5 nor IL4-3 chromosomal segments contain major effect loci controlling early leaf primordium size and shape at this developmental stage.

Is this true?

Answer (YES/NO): NO